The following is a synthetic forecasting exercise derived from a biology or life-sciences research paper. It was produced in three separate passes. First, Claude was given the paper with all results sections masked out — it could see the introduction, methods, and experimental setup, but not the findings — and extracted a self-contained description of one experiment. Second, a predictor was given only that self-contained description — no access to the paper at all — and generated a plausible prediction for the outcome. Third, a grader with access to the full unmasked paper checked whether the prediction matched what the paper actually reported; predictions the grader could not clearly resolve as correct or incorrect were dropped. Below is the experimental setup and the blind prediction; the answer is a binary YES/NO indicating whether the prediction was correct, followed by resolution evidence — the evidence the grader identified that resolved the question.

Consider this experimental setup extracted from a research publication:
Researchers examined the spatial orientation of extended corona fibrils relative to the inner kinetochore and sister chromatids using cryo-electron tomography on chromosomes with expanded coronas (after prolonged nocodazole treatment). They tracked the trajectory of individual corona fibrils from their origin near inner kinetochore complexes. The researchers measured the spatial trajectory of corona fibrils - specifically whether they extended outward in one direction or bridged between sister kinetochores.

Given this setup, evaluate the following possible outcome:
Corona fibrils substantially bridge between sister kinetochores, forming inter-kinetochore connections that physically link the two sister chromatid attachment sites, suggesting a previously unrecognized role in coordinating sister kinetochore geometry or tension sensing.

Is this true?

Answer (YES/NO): NO